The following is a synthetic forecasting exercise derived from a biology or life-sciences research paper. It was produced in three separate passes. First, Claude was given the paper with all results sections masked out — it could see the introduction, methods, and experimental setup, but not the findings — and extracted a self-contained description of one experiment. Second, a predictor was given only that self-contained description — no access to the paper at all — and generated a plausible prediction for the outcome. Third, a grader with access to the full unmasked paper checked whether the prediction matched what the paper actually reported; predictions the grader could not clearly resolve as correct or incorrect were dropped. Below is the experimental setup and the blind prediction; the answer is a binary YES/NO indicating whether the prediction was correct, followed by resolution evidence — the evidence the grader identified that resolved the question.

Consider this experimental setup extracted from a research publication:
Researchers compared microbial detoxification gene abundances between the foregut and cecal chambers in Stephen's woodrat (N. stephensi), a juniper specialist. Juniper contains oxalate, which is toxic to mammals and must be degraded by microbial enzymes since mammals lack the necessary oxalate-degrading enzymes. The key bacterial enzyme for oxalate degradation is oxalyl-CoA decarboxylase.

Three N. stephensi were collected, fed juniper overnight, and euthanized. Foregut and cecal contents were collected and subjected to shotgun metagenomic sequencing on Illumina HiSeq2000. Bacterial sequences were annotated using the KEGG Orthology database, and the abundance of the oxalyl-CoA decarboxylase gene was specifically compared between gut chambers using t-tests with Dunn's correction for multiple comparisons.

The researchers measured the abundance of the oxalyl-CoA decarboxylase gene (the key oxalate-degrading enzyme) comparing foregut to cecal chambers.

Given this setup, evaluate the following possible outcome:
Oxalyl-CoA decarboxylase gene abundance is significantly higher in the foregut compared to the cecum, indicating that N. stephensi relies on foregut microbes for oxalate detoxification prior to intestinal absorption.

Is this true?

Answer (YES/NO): YES